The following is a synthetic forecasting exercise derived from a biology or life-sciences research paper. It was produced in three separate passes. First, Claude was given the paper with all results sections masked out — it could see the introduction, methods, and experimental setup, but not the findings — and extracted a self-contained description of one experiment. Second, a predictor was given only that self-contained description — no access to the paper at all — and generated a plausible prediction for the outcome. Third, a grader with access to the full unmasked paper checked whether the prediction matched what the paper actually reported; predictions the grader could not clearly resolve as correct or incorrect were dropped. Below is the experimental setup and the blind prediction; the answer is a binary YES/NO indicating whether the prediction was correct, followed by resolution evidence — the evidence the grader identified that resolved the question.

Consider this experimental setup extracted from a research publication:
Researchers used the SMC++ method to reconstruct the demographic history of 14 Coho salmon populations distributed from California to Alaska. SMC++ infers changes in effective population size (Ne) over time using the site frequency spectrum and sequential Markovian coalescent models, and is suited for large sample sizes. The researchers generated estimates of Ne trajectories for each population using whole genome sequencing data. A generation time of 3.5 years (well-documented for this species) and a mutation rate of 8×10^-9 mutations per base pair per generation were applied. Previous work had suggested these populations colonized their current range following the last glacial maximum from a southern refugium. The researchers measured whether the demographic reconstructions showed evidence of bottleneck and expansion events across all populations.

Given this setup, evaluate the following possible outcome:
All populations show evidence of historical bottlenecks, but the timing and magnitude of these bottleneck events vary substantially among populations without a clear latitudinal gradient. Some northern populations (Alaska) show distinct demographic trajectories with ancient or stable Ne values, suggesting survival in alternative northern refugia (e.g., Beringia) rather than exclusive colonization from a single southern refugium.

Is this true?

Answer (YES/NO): NO